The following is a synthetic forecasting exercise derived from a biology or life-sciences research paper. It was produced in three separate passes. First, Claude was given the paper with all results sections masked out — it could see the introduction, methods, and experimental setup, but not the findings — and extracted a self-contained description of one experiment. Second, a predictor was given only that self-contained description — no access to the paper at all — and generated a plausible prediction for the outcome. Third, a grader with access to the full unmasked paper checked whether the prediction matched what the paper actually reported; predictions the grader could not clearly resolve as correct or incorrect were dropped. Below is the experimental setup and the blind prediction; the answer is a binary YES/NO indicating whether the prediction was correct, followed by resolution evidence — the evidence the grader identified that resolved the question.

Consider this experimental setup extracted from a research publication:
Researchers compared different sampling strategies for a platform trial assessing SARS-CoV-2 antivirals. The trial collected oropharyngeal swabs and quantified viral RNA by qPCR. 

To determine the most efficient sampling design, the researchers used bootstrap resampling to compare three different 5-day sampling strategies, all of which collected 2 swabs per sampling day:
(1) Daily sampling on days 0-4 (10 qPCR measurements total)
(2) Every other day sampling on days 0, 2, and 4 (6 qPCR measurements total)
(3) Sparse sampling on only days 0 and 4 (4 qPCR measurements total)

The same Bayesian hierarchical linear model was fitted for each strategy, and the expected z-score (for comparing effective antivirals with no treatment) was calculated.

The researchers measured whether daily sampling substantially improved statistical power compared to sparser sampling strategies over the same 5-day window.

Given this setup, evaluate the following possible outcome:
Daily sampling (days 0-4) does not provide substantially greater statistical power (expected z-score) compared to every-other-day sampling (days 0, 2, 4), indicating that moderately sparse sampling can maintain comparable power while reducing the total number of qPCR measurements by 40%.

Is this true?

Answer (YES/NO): YES